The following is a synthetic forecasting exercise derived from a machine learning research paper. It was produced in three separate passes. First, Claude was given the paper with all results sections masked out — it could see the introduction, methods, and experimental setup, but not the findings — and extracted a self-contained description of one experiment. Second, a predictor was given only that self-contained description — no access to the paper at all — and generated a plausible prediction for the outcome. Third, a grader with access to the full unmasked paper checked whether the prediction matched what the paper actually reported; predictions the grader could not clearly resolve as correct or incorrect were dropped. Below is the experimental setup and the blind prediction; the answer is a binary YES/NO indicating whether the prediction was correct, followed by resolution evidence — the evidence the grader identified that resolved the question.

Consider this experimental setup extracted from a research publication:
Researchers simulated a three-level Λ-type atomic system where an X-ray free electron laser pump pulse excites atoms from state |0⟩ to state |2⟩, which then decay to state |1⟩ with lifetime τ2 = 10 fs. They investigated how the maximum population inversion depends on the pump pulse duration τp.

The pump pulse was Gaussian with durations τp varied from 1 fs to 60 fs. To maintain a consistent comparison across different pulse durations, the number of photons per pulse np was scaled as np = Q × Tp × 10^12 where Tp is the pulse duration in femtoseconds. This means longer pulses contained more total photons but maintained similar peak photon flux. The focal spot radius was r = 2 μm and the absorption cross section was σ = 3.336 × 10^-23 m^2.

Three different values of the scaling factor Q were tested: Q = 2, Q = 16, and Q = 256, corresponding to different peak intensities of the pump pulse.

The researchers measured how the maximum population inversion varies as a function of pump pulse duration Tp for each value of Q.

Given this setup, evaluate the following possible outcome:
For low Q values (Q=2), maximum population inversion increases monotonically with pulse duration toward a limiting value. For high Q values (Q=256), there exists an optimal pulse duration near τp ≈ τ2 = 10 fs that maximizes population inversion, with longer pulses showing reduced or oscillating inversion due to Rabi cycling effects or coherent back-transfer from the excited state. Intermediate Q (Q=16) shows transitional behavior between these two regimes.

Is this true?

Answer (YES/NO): NO